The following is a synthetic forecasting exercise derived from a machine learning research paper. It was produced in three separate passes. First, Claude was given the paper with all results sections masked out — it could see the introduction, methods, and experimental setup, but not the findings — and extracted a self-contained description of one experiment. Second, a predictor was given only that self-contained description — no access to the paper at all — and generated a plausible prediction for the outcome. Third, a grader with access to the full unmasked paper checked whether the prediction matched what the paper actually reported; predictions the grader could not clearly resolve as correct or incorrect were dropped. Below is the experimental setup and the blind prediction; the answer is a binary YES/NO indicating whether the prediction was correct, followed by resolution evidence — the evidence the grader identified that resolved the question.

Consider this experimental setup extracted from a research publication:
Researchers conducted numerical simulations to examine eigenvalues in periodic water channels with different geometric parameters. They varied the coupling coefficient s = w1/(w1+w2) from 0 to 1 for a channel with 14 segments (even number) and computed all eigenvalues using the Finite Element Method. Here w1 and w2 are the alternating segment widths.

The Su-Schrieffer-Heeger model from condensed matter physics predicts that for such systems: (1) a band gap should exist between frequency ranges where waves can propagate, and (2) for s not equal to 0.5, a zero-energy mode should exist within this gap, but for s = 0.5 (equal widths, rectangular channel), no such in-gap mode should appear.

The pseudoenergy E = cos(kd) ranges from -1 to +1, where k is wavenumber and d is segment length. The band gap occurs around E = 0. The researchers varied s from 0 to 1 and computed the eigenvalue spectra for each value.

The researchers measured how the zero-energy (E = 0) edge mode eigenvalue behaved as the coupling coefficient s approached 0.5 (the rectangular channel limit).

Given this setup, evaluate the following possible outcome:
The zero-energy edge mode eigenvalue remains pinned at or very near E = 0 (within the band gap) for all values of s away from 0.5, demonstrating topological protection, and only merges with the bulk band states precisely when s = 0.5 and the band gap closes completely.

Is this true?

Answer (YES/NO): YES